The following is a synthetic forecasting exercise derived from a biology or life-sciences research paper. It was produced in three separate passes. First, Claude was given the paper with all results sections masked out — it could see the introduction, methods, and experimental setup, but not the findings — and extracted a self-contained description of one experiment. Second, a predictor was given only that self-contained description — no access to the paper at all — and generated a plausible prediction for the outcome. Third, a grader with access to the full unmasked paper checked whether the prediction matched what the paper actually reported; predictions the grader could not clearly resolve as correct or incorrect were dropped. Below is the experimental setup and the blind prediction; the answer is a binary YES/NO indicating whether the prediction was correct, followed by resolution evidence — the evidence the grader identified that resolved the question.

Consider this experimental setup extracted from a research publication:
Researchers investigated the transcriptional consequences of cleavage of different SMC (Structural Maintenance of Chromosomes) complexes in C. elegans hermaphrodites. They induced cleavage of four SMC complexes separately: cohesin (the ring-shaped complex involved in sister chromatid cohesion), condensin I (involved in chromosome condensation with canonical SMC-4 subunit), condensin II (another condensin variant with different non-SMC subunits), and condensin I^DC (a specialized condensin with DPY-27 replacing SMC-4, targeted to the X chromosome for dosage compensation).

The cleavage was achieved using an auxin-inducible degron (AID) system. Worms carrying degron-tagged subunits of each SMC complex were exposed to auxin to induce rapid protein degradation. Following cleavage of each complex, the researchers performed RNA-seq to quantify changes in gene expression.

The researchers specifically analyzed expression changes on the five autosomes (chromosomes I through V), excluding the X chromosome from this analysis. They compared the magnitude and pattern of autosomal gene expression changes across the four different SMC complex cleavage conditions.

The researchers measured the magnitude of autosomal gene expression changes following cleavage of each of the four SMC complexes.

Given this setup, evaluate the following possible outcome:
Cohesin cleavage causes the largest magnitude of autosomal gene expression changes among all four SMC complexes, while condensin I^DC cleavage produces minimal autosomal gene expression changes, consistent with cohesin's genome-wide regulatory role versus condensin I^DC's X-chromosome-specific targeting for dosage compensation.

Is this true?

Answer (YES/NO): NO